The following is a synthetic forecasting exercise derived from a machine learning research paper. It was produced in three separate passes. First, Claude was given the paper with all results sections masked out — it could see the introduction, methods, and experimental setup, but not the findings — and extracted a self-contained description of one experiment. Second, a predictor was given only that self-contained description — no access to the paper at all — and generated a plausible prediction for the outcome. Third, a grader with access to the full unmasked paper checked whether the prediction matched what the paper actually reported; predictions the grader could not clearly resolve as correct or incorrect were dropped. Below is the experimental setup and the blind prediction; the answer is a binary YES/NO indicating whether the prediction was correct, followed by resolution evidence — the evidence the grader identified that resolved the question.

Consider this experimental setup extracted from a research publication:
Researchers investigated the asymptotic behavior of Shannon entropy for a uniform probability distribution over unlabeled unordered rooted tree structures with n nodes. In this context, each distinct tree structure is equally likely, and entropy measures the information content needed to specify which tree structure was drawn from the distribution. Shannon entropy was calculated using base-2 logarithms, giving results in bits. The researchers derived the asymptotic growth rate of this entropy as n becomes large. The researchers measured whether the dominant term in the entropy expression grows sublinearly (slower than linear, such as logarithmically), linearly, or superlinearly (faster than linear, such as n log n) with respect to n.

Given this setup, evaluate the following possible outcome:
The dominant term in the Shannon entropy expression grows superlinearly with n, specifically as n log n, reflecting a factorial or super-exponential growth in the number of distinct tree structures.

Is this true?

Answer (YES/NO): NO